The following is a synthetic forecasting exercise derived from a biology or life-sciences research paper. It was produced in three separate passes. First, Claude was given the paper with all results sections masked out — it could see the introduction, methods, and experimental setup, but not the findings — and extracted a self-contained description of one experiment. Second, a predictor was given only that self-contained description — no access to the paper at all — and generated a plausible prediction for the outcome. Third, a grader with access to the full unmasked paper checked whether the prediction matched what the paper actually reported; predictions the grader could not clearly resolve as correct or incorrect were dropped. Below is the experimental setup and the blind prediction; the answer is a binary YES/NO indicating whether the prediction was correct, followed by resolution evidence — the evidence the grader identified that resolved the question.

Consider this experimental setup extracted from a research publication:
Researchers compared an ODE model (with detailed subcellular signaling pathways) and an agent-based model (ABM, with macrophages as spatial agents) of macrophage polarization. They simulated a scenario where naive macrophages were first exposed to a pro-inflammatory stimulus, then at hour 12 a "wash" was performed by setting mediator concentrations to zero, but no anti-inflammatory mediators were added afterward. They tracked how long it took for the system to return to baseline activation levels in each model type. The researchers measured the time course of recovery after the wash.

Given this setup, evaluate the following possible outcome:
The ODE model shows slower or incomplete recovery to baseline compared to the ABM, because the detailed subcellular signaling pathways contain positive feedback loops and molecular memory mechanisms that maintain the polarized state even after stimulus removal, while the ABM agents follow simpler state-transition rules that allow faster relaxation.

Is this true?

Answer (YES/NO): NO